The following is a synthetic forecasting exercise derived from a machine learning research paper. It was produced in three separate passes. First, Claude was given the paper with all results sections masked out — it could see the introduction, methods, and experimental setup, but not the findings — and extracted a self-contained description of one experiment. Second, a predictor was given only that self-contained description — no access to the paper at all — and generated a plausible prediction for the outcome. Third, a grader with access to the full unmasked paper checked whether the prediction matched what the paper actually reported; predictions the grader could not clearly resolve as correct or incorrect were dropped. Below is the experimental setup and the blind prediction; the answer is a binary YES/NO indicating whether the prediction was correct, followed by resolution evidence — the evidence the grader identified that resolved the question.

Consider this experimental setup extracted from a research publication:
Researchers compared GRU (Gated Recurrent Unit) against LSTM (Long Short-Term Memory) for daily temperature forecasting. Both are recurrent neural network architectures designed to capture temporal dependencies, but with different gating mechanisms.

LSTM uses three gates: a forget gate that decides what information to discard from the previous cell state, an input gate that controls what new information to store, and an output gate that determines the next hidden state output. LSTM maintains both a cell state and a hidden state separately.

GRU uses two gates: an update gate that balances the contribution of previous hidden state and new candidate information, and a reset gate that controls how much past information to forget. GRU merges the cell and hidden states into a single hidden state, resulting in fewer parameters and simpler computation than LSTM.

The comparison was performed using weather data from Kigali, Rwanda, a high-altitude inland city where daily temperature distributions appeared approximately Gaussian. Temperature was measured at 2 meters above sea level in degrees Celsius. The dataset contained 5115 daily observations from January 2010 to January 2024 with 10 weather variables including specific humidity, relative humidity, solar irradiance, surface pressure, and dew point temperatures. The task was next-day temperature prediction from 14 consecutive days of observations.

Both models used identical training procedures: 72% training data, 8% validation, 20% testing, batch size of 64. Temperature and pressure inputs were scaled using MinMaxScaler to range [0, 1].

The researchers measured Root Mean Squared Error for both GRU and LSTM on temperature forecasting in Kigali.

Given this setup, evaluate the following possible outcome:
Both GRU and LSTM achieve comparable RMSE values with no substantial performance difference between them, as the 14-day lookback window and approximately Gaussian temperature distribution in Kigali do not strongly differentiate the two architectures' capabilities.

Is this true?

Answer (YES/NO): YES